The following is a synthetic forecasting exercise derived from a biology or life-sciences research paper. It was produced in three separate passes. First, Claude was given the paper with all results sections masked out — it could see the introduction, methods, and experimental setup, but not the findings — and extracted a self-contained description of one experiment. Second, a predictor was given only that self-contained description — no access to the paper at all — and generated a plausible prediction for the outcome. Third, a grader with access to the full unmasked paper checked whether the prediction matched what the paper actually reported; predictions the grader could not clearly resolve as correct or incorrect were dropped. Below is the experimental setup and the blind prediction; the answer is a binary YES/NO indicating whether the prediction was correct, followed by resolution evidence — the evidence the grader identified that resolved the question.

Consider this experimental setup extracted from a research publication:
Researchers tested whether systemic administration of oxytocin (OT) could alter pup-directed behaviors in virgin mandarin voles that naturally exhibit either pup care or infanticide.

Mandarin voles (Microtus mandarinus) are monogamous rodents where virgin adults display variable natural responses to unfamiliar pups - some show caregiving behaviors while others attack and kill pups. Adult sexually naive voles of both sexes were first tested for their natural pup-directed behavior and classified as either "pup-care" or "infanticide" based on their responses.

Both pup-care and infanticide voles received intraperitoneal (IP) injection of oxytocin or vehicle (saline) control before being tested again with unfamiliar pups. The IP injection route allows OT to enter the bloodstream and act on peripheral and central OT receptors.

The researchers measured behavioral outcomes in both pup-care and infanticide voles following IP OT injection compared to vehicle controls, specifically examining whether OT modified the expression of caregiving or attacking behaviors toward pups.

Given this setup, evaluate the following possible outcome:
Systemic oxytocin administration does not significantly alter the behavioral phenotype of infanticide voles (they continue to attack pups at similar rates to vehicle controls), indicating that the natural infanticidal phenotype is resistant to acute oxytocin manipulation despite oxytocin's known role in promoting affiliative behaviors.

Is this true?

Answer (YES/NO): NO